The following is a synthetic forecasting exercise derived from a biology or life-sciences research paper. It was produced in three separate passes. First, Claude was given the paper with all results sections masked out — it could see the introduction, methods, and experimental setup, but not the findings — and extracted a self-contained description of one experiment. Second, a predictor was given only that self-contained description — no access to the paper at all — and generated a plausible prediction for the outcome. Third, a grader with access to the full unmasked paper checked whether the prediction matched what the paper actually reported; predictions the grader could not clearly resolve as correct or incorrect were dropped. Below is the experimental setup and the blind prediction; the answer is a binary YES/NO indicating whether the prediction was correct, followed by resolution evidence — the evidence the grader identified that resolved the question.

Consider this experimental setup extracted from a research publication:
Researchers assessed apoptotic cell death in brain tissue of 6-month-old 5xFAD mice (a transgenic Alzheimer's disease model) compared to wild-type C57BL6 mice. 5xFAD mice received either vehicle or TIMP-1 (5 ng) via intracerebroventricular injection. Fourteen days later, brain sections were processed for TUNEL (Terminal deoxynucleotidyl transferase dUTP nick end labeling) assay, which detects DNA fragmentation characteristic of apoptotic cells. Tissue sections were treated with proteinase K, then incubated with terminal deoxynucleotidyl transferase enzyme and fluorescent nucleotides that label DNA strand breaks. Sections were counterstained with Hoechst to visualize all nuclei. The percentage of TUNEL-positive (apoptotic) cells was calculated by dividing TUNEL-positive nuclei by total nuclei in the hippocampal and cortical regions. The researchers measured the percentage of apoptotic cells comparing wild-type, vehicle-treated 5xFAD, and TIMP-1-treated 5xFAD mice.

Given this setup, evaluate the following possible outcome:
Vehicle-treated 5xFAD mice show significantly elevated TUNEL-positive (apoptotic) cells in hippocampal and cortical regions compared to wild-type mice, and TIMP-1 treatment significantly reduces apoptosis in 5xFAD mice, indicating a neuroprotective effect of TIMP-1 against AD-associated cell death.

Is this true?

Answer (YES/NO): YES